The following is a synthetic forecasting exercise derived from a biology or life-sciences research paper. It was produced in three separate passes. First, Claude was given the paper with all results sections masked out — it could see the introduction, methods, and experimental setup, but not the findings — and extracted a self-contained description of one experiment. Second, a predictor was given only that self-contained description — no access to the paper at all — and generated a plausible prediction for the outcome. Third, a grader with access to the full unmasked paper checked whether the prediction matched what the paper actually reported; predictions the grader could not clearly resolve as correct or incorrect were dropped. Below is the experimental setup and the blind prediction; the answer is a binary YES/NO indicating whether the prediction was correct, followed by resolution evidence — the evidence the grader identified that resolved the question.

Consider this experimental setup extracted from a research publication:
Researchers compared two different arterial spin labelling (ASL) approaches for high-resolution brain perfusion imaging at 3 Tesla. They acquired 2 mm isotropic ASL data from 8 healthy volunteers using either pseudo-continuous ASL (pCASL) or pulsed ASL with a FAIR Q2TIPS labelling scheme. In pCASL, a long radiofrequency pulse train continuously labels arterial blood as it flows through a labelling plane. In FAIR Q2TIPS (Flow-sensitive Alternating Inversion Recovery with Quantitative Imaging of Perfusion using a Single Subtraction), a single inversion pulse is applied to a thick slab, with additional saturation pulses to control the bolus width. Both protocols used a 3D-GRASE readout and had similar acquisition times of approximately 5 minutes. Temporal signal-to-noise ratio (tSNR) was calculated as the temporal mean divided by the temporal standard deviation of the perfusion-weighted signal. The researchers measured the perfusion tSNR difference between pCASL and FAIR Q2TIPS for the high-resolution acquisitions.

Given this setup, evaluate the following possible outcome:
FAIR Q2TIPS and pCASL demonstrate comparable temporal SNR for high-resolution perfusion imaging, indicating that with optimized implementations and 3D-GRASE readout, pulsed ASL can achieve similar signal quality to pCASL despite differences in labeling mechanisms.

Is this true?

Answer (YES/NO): NO